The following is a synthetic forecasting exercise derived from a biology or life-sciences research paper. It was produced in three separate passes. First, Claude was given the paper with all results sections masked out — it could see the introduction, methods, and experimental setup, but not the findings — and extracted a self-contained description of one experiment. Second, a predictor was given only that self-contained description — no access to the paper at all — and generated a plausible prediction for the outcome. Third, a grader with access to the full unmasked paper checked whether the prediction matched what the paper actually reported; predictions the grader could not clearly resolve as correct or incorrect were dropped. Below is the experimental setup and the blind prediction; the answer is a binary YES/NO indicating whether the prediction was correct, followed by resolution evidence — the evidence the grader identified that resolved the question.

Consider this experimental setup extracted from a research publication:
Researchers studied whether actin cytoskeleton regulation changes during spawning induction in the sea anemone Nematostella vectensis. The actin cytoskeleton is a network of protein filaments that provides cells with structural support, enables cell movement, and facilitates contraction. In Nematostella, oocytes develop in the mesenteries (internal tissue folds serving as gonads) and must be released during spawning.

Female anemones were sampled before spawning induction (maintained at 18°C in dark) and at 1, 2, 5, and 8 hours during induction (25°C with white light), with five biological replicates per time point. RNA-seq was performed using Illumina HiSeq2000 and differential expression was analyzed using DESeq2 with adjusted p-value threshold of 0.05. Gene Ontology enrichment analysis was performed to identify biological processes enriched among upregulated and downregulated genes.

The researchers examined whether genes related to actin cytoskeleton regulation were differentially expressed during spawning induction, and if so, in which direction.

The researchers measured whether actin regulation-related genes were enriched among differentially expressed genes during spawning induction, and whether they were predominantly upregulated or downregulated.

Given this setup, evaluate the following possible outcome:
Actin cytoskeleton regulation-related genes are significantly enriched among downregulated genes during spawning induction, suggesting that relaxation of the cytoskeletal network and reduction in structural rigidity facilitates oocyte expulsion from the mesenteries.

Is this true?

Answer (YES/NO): NO